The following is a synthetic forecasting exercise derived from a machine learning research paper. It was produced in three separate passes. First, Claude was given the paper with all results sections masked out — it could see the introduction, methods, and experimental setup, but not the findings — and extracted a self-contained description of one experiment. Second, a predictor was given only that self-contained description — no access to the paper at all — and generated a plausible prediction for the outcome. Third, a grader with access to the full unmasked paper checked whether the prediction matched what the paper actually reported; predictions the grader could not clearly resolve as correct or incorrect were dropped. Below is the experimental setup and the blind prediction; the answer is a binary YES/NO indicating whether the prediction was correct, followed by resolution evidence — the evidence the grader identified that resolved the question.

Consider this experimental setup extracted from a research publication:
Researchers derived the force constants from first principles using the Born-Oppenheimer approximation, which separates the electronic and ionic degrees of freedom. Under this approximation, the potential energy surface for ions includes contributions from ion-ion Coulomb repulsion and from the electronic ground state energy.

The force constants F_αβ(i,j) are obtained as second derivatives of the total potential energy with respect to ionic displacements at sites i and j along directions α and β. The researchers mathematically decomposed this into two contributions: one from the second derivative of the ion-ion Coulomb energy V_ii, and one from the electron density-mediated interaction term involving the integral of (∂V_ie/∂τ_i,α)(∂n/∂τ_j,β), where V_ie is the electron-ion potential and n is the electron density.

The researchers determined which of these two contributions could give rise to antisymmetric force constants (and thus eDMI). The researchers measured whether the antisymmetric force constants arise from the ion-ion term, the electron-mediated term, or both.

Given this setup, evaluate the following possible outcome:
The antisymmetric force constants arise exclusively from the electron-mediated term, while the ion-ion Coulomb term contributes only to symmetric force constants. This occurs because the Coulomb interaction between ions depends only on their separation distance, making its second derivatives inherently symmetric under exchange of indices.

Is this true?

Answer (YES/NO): YES